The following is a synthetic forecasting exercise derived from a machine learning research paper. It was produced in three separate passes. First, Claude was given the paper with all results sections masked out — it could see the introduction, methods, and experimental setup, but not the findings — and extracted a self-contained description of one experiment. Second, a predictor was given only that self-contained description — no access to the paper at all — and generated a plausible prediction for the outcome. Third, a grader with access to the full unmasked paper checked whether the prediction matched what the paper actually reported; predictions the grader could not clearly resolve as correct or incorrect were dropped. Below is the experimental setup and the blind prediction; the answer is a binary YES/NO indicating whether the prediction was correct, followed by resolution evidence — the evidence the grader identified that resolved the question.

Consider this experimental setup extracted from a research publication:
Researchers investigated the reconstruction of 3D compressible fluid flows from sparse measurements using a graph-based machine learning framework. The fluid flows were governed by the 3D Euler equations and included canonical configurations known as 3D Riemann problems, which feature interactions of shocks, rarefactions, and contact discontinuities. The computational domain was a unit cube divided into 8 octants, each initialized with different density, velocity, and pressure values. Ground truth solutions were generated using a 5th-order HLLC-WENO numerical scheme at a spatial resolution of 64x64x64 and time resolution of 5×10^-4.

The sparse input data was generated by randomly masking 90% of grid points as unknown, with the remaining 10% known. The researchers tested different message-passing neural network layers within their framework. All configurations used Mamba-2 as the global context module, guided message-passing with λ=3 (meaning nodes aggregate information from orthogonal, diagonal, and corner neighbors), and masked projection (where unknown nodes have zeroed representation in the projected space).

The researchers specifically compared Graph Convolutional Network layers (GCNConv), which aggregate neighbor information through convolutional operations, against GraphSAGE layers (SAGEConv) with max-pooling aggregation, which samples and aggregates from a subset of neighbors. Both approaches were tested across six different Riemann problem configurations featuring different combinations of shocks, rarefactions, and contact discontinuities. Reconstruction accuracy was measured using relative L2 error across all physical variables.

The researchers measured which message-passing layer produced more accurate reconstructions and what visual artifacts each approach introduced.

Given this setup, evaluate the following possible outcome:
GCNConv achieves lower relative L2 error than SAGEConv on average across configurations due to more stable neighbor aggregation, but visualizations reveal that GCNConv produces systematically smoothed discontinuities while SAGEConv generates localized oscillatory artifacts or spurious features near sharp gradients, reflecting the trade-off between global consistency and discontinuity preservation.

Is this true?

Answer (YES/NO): YES